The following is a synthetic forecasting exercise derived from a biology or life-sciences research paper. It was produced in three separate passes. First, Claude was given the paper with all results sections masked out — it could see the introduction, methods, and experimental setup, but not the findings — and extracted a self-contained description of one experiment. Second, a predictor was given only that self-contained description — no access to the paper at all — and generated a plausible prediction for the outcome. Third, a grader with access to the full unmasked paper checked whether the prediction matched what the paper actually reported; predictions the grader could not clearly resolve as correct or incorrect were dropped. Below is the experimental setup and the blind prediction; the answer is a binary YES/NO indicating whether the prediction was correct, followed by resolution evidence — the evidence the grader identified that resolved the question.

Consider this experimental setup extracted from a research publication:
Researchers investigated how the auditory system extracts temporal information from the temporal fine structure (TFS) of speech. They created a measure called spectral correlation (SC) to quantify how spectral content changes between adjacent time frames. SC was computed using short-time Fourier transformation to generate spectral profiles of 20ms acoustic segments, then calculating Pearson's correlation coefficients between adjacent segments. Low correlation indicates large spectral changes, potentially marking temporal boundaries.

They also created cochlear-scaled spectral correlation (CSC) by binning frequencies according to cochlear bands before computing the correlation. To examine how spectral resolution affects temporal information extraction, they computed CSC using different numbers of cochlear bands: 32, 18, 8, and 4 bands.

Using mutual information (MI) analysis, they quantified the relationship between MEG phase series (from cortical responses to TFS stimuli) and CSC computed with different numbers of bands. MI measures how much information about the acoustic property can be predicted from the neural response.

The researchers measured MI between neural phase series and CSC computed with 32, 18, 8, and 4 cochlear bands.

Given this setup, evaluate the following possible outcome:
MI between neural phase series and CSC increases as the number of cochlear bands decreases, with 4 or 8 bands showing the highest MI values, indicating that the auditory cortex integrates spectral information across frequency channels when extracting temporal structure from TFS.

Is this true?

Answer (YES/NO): NO